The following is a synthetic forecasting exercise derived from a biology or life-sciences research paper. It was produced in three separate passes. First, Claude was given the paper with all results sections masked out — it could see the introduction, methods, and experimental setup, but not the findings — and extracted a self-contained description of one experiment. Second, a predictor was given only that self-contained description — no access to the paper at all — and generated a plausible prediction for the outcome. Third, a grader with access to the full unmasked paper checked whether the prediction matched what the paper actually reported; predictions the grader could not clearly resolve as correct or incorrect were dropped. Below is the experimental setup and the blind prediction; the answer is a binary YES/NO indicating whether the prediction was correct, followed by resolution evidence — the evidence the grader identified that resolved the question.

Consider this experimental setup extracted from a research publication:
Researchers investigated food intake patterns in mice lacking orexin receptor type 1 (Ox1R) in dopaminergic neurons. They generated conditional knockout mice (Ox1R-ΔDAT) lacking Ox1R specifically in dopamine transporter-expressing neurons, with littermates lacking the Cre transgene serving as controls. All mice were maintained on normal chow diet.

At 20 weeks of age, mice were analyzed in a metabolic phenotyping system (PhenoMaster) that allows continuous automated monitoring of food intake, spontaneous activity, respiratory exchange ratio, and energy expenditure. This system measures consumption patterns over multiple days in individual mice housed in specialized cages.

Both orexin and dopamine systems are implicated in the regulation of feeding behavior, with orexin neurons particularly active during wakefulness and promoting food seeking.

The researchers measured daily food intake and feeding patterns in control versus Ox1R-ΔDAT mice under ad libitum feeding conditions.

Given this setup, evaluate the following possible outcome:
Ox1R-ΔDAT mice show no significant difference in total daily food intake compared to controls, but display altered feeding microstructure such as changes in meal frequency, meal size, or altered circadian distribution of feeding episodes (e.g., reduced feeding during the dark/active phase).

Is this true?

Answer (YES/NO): NO